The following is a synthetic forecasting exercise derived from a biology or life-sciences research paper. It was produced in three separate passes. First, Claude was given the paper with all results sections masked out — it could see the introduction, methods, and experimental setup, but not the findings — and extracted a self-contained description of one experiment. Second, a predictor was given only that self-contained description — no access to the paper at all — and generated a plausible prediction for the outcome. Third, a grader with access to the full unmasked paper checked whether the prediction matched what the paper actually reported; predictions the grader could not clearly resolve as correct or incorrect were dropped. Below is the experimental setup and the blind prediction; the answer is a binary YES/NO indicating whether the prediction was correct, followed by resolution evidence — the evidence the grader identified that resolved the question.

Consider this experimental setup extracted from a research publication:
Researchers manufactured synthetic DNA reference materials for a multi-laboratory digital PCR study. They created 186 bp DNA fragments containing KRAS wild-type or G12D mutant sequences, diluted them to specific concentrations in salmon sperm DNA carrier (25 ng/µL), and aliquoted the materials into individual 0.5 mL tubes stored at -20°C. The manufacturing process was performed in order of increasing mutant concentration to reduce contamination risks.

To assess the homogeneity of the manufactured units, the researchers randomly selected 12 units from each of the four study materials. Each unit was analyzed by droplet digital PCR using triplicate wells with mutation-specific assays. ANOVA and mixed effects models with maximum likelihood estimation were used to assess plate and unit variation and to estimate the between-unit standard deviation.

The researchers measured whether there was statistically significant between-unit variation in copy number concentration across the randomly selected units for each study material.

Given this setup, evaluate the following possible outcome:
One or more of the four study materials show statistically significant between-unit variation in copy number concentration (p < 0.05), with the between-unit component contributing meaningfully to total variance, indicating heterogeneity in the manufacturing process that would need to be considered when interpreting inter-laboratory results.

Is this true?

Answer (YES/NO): NO